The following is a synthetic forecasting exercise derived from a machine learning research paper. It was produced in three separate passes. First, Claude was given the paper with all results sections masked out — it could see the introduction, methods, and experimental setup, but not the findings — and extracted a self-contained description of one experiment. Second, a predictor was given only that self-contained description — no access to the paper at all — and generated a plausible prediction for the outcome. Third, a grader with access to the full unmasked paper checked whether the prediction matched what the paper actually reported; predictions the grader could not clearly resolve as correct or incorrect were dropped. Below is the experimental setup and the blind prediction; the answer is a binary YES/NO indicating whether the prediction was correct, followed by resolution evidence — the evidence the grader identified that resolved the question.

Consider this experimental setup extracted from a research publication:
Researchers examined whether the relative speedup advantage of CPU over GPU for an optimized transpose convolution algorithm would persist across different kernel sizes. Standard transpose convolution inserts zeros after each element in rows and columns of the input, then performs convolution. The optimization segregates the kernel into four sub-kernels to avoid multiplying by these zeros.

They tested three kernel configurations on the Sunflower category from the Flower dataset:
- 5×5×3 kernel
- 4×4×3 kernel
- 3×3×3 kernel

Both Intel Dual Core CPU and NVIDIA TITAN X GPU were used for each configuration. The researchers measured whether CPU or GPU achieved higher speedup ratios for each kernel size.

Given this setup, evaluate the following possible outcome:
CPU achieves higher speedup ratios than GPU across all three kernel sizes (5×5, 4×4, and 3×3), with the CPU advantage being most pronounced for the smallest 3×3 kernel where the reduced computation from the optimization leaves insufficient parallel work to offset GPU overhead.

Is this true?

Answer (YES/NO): NO